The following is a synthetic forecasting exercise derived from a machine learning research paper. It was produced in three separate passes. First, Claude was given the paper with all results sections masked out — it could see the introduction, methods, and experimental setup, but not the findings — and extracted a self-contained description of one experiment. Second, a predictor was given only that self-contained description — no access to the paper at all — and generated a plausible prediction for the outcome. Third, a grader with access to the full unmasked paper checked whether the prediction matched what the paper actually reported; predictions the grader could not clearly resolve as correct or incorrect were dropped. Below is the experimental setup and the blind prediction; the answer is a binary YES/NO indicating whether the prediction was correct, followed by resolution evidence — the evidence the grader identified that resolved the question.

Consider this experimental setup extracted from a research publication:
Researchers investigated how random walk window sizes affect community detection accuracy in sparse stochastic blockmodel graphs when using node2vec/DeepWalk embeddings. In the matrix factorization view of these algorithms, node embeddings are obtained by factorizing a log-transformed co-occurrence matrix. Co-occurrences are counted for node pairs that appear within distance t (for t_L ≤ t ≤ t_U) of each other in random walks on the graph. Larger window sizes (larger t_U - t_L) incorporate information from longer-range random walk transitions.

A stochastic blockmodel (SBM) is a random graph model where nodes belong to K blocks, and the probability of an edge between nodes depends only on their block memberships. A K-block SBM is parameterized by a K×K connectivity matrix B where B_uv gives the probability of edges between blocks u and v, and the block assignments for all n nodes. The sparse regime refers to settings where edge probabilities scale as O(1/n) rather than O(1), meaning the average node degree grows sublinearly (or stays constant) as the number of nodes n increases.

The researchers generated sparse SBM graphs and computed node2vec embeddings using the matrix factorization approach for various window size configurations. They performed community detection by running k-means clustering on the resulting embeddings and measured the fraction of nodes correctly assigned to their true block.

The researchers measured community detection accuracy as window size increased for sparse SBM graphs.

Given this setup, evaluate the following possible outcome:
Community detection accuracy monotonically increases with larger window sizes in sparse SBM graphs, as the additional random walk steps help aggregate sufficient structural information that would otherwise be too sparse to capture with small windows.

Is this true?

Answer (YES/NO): NO